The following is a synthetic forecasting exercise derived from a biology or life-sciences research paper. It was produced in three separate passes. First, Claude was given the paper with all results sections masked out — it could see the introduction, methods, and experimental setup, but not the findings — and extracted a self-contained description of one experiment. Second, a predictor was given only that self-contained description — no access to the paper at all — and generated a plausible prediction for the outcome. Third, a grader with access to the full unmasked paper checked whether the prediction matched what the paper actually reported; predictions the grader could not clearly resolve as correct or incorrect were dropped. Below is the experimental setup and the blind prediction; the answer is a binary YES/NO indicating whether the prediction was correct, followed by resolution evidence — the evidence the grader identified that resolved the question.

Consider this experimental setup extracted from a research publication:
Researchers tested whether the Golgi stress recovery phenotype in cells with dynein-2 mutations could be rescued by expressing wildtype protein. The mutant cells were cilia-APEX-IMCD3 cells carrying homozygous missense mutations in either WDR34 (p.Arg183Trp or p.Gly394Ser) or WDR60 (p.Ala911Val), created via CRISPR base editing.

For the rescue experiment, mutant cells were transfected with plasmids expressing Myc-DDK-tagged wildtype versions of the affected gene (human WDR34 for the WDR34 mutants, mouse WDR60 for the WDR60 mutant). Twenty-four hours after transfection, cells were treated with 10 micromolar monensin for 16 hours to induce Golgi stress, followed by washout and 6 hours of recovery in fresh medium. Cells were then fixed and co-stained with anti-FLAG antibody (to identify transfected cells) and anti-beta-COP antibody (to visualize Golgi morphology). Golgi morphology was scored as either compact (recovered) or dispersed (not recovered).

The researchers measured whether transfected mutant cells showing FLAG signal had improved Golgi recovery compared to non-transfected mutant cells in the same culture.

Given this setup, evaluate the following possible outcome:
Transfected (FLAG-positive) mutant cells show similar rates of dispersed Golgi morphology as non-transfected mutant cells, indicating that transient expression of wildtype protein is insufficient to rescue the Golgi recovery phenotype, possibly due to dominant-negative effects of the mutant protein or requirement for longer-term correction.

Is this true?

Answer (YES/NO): NO